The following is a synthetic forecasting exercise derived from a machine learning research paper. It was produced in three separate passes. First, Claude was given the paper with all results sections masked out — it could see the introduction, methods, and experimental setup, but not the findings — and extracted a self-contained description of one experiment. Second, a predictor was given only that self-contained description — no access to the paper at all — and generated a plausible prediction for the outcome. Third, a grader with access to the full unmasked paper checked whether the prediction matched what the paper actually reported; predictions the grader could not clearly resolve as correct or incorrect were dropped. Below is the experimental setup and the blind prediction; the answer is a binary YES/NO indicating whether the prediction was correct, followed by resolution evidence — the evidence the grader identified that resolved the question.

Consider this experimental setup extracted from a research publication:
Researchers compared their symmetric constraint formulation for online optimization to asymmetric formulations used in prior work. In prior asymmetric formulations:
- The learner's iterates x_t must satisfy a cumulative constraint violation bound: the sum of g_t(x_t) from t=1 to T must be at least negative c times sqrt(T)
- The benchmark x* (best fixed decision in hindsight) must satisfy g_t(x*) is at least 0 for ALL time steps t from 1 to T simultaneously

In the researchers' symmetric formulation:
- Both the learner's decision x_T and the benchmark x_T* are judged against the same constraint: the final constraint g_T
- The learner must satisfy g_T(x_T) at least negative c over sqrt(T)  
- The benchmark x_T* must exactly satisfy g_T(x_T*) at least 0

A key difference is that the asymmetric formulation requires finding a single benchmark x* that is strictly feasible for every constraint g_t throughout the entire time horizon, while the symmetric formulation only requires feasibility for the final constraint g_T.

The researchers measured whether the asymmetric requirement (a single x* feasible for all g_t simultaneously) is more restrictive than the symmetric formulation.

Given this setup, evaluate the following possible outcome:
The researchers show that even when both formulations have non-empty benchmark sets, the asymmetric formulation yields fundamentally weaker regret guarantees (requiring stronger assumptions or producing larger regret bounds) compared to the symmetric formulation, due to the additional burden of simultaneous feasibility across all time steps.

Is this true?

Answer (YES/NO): NO